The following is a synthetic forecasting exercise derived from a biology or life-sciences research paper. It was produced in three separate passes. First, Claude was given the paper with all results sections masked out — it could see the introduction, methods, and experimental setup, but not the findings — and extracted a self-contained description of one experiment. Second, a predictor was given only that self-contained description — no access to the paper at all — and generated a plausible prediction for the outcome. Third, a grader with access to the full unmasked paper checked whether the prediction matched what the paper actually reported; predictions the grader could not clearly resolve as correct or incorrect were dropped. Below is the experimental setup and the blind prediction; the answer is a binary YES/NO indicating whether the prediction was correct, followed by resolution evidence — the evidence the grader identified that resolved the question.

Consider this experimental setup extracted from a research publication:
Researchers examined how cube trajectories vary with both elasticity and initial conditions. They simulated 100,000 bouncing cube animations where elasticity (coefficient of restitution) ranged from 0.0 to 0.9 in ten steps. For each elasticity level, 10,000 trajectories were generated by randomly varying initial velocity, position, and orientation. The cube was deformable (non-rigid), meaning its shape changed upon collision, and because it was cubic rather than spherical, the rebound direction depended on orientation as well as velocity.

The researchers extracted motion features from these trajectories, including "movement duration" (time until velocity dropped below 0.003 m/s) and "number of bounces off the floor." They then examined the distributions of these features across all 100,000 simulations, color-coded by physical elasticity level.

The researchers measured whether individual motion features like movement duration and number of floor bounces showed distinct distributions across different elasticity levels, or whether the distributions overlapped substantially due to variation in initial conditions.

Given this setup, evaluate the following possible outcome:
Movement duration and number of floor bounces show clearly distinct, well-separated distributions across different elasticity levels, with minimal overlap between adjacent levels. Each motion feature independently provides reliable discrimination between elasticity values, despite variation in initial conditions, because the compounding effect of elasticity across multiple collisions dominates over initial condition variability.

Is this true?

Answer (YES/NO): NO